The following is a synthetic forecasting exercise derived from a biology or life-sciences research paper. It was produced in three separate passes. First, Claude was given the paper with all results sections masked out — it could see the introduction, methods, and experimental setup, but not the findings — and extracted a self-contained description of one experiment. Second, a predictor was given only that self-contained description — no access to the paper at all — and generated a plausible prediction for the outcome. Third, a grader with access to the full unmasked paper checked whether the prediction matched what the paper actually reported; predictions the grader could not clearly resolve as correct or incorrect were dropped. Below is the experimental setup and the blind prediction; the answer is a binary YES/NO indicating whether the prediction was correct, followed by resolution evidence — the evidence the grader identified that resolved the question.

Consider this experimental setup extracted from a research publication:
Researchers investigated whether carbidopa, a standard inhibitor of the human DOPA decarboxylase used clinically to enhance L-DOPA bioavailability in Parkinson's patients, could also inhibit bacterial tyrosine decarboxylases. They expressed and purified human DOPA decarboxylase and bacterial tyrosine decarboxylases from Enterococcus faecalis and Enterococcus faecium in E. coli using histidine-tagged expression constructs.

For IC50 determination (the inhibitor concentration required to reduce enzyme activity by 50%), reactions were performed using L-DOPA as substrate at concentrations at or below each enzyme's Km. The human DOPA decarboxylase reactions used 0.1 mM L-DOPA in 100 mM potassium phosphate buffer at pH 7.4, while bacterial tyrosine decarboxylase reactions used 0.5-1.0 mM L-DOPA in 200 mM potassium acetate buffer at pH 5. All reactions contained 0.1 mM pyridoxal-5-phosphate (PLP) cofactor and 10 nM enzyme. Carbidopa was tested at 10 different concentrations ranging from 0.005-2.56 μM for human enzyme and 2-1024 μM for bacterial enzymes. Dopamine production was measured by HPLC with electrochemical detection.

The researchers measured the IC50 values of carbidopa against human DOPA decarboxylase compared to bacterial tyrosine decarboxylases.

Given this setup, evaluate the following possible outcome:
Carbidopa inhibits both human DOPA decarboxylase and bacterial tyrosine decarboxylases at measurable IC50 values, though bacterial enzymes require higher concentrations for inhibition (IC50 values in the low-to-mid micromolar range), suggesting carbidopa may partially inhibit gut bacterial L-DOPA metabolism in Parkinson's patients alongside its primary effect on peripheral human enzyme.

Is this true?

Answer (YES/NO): NO